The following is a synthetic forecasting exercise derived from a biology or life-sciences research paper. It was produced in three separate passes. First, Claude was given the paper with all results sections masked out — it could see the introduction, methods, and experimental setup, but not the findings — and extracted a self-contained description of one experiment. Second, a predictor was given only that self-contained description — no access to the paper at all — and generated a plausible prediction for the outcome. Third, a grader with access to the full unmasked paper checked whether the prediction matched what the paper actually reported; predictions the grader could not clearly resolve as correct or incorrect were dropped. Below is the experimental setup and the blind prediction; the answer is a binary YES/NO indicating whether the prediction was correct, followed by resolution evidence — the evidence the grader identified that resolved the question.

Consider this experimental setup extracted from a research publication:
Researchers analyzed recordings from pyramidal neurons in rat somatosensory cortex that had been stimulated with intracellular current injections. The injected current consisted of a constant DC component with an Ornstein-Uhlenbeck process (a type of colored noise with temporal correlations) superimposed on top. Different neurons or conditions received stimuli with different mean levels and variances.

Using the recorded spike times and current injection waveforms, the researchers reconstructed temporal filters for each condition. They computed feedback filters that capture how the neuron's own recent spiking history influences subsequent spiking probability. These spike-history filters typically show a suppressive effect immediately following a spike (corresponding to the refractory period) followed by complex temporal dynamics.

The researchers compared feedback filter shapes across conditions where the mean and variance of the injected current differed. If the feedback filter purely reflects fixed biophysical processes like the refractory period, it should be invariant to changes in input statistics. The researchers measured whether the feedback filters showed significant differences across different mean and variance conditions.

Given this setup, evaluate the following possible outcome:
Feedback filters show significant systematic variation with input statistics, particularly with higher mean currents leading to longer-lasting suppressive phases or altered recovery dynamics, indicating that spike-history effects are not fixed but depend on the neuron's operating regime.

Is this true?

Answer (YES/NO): YES